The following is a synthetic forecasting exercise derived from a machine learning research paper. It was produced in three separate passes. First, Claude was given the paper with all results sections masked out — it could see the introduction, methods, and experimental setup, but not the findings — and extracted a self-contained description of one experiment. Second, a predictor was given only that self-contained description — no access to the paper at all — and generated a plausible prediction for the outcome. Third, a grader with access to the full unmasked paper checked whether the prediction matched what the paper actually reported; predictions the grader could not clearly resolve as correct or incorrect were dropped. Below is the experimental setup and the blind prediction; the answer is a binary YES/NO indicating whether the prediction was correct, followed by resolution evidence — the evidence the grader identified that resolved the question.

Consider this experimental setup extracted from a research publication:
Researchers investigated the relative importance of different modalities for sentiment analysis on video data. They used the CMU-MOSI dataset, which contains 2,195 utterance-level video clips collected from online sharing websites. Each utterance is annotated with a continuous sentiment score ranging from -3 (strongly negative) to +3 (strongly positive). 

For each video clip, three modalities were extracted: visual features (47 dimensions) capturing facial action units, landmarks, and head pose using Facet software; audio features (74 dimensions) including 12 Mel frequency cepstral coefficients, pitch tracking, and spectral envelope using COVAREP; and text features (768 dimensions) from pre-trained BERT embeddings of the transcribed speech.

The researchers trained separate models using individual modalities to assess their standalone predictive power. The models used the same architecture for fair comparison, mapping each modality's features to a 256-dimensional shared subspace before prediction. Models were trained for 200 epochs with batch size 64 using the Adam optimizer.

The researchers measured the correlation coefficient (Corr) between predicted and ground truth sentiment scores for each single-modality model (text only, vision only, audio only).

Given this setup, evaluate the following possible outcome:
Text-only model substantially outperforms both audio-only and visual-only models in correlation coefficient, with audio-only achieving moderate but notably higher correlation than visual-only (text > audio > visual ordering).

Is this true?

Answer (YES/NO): NO